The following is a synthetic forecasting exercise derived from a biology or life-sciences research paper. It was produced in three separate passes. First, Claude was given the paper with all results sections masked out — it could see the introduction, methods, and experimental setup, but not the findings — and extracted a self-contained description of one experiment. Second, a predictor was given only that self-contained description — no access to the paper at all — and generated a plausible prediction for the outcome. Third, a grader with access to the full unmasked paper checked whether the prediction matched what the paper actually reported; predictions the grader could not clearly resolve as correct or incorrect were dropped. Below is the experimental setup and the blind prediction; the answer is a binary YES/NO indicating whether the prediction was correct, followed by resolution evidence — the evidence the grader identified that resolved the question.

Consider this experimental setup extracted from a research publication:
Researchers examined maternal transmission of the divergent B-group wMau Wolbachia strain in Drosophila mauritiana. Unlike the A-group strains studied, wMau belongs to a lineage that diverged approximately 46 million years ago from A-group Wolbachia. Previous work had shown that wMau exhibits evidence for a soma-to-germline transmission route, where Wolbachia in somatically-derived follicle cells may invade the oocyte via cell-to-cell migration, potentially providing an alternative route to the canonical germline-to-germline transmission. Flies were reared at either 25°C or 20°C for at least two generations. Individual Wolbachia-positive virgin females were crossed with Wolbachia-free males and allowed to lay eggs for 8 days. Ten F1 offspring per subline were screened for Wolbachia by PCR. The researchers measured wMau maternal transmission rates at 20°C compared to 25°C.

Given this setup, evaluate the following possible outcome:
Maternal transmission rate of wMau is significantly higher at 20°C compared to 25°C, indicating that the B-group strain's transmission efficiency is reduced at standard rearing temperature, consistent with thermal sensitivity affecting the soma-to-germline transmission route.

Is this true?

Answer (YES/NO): YES